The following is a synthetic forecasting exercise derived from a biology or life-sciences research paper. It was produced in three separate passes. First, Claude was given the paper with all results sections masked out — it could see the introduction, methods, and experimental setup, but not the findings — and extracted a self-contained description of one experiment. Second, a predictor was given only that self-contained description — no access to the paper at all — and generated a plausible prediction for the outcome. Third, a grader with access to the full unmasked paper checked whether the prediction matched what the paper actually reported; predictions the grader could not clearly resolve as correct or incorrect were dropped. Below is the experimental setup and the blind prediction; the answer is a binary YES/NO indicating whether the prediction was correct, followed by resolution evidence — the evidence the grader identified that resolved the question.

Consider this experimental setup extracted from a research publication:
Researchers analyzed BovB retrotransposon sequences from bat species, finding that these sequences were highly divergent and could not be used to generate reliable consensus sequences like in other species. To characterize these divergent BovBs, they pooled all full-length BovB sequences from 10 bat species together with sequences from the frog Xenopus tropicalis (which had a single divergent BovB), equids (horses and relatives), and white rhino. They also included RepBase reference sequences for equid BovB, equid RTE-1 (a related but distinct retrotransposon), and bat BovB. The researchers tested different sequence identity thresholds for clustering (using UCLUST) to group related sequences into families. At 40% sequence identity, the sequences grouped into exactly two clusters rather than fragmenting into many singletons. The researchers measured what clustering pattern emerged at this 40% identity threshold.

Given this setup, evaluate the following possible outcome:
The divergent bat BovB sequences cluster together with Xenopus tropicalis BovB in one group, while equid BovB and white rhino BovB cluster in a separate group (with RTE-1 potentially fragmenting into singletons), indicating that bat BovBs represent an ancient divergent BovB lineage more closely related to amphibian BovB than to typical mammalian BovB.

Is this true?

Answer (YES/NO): NO